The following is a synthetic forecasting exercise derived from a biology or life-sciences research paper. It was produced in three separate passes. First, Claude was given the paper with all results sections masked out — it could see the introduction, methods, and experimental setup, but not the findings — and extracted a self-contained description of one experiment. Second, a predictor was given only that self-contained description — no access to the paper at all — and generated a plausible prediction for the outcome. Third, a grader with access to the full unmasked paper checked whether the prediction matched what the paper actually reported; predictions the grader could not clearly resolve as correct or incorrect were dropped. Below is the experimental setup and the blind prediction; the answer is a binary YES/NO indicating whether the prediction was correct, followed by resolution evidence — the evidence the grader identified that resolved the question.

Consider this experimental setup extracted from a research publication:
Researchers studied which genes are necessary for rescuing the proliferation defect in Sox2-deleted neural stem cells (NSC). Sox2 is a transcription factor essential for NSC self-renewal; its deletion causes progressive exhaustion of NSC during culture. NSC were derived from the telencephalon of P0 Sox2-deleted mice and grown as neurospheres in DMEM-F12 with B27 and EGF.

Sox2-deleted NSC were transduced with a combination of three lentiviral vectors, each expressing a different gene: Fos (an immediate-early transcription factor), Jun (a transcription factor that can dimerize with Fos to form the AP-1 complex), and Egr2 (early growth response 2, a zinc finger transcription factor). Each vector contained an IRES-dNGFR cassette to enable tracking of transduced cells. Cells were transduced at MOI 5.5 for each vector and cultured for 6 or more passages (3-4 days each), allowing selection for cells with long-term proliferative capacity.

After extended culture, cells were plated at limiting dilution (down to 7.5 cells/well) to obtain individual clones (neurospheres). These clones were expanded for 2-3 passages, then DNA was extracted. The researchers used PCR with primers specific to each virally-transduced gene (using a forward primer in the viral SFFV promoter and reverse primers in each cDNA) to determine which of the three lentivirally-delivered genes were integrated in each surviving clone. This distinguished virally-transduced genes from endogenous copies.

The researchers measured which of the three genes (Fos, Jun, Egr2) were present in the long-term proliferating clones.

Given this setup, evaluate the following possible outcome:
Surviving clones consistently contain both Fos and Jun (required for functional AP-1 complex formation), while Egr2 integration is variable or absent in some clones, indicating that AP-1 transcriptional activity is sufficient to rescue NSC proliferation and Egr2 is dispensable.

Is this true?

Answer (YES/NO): NO